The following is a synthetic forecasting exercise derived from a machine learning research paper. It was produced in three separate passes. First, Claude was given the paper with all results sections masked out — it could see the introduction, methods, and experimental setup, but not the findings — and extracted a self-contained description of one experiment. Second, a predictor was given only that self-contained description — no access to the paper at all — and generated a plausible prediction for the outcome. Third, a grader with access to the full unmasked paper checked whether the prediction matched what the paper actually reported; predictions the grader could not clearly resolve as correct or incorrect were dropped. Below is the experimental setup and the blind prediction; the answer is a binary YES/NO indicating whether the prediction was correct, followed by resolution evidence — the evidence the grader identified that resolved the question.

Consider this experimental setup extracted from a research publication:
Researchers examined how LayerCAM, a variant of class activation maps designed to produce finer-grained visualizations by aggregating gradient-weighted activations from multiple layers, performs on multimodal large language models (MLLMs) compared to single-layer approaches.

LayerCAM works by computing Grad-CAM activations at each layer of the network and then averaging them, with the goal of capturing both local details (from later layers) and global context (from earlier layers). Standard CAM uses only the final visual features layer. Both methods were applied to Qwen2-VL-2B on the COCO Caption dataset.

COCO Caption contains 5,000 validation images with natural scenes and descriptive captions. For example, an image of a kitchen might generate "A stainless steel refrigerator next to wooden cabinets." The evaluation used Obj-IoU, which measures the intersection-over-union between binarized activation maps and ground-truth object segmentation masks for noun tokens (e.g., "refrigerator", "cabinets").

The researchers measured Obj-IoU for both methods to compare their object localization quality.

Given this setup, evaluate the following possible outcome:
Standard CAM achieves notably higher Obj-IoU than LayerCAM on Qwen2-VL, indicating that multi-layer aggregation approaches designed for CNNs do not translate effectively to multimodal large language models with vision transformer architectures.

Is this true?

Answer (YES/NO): YES